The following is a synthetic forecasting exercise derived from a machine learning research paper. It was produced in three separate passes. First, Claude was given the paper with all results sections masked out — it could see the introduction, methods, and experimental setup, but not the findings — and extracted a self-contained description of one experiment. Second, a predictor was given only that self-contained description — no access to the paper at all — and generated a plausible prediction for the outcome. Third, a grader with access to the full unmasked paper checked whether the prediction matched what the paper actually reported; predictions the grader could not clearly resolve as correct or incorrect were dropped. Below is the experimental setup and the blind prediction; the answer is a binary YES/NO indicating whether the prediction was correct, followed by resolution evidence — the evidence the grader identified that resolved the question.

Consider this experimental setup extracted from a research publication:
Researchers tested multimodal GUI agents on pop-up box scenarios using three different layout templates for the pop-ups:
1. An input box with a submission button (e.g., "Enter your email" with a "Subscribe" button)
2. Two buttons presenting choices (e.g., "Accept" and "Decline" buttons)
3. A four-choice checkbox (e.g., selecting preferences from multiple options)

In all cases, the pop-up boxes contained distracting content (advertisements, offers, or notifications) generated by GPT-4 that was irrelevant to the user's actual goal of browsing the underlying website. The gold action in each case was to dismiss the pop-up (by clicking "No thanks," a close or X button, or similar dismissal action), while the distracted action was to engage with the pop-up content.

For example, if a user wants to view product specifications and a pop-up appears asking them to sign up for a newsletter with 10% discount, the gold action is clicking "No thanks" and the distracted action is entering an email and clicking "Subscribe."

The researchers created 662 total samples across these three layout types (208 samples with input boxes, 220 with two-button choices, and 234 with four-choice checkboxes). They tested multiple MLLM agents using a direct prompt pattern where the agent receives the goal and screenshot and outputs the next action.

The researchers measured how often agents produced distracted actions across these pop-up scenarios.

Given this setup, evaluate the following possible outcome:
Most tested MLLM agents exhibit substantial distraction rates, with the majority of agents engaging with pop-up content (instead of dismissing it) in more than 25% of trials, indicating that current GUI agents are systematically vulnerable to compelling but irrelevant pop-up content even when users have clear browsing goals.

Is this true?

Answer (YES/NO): NO